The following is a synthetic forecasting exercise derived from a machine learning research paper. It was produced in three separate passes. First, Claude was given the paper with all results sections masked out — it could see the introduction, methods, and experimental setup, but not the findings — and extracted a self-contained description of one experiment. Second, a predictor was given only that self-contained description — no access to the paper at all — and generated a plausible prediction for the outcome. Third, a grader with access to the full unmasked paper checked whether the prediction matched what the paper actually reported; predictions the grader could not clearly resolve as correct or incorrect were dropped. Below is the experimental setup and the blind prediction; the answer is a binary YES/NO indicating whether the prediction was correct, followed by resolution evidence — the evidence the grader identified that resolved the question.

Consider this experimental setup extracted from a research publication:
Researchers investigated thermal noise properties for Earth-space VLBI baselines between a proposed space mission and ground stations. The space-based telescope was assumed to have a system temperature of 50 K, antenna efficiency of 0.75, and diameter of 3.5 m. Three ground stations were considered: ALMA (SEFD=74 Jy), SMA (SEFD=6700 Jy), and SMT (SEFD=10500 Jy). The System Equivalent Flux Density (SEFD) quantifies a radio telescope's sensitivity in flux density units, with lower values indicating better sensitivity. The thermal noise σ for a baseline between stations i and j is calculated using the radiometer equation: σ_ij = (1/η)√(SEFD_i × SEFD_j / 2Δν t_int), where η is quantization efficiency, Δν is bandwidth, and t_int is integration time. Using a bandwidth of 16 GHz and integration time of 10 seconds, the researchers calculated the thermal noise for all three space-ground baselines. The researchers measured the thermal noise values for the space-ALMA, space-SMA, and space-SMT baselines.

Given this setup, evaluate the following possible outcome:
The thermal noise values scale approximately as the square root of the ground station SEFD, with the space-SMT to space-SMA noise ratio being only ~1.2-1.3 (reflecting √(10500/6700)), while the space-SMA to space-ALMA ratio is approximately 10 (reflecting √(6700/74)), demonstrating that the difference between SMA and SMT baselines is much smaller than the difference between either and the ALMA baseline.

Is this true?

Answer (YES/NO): YES